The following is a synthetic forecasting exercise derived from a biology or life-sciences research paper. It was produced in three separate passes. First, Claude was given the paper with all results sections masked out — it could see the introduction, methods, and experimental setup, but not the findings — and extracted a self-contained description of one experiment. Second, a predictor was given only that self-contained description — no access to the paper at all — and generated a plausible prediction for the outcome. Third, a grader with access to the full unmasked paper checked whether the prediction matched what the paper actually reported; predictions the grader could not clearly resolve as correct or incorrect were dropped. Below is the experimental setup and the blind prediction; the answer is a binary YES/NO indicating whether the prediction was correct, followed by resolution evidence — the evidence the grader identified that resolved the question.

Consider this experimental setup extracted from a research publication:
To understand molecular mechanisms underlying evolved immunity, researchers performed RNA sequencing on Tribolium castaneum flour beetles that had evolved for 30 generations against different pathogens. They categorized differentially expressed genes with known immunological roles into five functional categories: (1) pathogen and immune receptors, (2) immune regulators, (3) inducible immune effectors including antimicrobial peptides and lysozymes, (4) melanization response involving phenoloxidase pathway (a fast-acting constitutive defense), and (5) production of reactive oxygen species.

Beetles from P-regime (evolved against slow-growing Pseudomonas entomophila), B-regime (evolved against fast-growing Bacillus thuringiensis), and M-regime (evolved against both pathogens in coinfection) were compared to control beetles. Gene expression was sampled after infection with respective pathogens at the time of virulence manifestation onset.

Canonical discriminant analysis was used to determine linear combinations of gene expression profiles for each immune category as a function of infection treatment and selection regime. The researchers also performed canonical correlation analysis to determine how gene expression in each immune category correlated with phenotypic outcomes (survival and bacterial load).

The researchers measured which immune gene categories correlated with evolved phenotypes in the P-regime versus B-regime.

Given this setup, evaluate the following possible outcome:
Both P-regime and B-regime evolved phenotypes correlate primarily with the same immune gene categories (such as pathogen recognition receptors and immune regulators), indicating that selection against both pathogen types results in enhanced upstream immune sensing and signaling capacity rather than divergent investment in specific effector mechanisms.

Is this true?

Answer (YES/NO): NO